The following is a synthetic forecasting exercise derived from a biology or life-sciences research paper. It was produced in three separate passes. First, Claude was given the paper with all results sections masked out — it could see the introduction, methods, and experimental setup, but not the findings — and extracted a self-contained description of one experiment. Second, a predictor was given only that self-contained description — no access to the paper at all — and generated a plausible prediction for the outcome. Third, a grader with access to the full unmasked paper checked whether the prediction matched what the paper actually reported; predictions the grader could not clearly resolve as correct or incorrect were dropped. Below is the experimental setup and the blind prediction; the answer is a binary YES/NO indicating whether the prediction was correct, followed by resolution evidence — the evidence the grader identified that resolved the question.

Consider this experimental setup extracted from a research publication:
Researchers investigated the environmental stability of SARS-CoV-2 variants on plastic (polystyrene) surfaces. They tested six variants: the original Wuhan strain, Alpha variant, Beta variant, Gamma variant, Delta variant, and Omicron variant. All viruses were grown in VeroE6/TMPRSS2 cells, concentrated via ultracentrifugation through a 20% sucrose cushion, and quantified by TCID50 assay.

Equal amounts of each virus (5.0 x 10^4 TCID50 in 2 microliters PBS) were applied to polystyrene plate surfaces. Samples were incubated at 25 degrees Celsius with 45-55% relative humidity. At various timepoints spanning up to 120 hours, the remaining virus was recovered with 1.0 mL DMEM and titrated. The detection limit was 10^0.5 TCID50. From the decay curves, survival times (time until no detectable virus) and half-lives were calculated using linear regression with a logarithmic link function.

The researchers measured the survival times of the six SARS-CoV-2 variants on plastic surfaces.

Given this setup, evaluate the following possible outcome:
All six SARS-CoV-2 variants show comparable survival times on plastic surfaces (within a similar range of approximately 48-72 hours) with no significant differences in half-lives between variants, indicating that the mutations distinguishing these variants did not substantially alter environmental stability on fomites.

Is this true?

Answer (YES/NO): NO